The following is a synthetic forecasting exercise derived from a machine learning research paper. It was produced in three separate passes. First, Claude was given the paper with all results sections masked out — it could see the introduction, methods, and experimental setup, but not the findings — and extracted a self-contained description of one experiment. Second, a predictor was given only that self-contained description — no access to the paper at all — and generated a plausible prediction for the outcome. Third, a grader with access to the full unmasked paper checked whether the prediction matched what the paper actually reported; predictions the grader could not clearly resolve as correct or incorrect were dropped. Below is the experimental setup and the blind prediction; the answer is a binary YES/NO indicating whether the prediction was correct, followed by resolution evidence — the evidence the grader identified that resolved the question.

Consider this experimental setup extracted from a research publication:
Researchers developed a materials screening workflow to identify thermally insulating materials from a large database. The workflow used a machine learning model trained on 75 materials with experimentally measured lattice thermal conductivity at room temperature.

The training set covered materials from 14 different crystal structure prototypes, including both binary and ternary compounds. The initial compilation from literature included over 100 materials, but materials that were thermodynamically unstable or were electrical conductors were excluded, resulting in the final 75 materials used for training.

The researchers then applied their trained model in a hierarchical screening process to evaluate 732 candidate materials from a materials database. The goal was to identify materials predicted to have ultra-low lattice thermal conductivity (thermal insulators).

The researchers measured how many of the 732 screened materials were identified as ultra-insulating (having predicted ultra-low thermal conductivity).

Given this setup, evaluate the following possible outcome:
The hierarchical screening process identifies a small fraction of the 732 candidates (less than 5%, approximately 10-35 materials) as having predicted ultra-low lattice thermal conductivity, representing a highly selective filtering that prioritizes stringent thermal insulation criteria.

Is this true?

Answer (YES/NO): NO